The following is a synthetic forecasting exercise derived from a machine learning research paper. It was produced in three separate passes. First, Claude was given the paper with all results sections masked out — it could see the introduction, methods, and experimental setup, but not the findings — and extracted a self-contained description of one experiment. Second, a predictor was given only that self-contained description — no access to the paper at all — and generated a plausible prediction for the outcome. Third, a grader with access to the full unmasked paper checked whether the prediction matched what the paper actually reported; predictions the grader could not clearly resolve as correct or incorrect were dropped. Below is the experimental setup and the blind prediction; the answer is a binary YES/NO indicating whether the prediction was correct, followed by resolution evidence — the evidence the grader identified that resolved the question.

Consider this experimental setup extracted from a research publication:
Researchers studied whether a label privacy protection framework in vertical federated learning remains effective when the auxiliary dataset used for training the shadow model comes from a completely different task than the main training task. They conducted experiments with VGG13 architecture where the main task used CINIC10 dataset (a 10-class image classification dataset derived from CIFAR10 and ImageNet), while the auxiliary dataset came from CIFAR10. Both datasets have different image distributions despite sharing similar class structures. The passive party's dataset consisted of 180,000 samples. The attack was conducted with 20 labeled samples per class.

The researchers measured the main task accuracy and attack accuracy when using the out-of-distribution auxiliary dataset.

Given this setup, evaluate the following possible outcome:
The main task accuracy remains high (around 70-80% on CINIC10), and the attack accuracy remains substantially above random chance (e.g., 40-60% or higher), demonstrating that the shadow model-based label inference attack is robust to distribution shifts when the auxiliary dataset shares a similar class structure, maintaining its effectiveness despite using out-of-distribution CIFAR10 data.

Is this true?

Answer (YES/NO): NO